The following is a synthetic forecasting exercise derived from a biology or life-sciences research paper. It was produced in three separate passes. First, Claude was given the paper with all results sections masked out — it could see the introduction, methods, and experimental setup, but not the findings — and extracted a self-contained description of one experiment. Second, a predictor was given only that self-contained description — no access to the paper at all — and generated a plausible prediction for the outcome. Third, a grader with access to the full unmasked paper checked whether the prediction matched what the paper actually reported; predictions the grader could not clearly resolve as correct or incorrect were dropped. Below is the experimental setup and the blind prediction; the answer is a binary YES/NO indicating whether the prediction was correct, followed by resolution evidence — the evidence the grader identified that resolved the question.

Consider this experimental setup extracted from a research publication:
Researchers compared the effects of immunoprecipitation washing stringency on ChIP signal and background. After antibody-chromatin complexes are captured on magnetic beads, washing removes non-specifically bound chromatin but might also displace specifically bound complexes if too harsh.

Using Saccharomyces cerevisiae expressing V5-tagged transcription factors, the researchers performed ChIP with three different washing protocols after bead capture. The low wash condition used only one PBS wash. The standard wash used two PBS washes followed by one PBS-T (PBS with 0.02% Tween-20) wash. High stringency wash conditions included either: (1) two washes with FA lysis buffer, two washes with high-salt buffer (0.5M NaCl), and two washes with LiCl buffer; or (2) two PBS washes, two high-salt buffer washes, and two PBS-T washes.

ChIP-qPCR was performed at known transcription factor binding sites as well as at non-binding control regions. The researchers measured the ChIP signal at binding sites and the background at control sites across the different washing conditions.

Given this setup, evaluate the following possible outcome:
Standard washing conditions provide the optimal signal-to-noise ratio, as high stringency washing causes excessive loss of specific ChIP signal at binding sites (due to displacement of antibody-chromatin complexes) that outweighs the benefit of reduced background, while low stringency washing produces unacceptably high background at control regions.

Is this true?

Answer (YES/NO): NO